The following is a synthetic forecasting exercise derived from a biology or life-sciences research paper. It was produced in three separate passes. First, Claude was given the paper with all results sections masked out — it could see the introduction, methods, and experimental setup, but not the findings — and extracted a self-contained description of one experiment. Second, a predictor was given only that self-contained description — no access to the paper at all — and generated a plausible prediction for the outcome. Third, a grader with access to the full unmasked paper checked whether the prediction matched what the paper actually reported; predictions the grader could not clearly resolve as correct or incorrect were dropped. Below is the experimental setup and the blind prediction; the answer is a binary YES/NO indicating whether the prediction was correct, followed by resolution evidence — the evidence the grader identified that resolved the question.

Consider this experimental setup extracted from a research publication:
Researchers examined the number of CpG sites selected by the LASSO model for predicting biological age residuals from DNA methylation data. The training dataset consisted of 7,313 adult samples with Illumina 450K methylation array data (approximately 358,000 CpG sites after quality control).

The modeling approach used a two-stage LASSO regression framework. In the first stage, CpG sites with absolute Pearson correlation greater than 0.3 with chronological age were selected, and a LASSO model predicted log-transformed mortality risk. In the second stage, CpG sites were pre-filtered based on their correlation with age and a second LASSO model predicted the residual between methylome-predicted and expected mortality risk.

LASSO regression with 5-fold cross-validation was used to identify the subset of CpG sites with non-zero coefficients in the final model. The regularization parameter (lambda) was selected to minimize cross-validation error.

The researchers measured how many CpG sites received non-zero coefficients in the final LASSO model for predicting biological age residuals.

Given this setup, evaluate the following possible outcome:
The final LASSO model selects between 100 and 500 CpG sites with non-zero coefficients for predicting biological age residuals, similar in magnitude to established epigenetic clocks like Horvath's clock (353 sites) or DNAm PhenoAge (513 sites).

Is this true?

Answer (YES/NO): NO